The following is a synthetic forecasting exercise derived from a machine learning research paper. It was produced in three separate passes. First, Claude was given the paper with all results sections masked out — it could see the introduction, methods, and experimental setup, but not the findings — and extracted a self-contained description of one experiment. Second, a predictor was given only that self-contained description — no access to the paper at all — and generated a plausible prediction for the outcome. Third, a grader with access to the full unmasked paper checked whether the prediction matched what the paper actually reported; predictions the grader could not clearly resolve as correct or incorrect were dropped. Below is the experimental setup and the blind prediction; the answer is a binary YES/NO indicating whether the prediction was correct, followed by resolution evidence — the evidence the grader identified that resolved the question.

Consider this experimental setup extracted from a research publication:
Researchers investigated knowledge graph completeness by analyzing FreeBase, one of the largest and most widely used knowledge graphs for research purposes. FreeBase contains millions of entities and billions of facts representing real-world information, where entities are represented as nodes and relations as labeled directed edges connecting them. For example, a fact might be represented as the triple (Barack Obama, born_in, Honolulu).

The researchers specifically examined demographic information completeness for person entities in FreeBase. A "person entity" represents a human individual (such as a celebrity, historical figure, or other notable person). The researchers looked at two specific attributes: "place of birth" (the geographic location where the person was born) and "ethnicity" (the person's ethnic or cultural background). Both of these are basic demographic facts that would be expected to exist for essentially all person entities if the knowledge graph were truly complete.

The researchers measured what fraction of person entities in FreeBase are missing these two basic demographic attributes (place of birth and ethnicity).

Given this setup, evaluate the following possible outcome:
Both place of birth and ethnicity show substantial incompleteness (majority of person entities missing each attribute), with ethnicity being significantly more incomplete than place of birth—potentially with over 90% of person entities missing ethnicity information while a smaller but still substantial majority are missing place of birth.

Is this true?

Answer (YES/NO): YES